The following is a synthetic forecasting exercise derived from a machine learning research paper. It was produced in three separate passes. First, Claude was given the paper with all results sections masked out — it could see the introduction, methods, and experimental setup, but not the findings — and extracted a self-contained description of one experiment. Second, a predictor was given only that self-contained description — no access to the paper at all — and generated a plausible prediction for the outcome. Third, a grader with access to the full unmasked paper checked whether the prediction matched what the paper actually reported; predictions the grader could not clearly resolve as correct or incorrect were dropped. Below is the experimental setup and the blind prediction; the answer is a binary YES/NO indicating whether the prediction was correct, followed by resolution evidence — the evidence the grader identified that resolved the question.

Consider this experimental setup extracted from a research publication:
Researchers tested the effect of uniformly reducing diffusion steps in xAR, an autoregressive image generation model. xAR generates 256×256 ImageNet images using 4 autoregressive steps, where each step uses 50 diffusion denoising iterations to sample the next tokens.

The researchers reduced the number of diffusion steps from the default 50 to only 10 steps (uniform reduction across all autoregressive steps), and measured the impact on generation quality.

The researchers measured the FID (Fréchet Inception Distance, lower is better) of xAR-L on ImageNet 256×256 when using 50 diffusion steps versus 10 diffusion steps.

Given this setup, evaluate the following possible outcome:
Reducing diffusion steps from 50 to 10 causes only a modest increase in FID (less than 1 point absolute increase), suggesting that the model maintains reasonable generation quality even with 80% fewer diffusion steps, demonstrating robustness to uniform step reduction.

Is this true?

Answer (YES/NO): NO